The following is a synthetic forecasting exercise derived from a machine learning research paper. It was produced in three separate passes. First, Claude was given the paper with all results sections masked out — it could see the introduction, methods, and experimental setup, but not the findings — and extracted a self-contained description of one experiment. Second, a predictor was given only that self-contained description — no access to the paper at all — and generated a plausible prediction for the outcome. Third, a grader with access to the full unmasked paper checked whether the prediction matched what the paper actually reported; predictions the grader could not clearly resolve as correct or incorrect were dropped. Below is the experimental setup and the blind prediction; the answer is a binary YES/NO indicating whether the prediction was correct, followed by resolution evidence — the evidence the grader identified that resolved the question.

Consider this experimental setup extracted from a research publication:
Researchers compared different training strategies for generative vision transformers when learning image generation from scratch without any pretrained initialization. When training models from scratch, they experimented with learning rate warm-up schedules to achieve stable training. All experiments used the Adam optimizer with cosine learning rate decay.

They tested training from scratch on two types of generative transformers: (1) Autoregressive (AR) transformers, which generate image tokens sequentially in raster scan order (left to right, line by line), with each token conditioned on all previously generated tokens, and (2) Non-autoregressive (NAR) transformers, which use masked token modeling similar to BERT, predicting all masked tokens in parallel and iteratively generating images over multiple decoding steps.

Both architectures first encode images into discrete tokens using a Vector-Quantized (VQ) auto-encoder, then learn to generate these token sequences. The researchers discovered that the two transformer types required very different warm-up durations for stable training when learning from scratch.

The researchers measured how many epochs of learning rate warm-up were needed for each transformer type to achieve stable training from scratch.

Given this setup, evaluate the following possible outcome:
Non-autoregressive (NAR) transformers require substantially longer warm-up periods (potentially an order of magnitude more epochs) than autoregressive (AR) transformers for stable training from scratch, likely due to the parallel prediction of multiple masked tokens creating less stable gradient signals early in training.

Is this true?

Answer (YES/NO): YES